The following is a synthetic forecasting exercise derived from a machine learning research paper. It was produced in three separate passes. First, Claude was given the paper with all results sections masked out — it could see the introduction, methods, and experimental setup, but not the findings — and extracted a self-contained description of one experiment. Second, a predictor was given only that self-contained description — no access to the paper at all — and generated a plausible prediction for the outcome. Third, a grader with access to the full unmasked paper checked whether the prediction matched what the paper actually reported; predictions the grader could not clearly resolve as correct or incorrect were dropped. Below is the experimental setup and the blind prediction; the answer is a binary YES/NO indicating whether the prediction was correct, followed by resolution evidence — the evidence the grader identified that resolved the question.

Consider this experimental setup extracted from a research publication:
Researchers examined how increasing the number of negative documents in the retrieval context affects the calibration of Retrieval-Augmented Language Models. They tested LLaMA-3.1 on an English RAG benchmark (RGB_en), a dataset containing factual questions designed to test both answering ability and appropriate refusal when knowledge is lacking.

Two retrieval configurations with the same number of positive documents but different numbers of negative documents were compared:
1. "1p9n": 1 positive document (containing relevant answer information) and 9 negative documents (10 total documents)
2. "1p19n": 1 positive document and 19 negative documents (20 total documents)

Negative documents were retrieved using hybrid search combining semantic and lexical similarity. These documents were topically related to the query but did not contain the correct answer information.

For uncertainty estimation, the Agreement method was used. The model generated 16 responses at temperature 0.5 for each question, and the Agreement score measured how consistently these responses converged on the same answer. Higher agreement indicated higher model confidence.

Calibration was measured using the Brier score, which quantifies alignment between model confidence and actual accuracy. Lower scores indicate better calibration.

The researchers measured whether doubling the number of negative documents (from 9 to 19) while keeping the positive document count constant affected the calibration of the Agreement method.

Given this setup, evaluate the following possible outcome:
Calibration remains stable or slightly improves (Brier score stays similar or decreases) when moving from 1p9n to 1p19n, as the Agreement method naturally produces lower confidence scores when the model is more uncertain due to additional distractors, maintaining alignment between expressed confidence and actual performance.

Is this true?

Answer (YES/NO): YES